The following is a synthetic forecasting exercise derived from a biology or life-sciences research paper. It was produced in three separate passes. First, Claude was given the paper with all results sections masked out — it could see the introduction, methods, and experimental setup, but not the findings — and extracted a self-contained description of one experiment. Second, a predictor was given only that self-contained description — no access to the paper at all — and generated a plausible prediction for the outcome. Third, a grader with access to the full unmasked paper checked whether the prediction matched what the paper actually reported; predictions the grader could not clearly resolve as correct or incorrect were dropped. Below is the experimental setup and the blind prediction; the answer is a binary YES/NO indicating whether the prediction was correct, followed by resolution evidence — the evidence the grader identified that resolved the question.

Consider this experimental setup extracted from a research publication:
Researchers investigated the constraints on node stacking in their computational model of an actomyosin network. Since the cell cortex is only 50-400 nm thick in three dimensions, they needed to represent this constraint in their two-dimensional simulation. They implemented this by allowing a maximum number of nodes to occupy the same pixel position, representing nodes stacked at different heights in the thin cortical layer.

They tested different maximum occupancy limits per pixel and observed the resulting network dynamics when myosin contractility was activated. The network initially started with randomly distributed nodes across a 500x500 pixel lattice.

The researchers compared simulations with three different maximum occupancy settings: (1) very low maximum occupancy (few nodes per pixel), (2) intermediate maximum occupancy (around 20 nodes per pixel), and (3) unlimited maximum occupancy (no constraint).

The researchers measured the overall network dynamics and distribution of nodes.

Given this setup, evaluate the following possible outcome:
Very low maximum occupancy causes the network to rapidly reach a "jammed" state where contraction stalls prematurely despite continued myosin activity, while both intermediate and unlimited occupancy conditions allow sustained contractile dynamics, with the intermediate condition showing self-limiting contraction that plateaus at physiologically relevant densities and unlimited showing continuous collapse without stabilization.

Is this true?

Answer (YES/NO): NO